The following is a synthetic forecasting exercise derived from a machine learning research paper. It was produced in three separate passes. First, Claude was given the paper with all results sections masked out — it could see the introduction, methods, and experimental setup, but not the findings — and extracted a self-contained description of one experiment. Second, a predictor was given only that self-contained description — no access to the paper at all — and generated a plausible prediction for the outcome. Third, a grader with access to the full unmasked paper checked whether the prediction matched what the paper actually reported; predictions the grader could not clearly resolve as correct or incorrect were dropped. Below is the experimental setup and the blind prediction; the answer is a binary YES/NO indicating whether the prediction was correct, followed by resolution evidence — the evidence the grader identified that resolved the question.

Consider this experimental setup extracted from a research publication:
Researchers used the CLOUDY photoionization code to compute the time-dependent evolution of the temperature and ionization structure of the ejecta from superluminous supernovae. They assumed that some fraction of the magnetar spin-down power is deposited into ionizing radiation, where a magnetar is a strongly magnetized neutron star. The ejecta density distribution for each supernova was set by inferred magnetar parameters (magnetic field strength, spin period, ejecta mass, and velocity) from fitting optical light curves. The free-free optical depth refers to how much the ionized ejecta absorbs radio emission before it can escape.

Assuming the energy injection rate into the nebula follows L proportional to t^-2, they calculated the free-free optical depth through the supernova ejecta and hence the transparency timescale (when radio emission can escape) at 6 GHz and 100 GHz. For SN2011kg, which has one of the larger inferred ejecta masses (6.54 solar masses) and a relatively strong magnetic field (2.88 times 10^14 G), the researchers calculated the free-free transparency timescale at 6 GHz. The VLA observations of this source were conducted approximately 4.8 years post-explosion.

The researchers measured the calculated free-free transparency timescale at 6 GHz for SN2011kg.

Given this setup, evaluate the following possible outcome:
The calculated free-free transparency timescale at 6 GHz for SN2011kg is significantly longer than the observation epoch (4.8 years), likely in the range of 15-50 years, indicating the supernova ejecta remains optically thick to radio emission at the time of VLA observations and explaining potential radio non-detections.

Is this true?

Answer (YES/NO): NO